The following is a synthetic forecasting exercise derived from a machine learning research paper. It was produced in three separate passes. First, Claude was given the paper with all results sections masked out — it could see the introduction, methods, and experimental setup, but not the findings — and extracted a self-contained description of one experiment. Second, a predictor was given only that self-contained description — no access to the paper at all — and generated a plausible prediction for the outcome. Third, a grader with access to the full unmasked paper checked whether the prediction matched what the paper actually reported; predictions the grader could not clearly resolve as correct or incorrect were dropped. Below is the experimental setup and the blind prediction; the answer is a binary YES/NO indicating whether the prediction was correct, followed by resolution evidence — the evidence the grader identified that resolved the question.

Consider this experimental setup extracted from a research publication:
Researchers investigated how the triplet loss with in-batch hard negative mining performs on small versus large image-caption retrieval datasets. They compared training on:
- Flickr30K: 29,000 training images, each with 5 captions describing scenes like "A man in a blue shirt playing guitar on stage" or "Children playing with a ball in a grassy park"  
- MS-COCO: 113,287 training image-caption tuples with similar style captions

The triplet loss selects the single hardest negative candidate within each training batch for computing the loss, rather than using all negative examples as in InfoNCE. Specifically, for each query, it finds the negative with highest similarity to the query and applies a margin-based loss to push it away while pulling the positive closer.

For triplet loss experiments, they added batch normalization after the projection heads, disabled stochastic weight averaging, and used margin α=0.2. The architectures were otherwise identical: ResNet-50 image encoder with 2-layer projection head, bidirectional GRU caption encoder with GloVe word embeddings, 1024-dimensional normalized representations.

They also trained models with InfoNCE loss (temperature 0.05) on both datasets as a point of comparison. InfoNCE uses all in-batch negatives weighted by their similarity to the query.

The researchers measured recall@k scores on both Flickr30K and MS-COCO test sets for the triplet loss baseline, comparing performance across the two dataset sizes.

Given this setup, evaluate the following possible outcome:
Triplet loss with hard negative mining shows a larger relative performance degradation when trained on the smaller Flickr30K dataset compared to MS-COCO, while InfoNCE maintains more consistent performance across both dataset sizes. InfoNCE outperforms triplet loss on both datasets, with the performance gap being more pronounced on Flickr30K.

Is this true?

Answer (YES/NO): NO